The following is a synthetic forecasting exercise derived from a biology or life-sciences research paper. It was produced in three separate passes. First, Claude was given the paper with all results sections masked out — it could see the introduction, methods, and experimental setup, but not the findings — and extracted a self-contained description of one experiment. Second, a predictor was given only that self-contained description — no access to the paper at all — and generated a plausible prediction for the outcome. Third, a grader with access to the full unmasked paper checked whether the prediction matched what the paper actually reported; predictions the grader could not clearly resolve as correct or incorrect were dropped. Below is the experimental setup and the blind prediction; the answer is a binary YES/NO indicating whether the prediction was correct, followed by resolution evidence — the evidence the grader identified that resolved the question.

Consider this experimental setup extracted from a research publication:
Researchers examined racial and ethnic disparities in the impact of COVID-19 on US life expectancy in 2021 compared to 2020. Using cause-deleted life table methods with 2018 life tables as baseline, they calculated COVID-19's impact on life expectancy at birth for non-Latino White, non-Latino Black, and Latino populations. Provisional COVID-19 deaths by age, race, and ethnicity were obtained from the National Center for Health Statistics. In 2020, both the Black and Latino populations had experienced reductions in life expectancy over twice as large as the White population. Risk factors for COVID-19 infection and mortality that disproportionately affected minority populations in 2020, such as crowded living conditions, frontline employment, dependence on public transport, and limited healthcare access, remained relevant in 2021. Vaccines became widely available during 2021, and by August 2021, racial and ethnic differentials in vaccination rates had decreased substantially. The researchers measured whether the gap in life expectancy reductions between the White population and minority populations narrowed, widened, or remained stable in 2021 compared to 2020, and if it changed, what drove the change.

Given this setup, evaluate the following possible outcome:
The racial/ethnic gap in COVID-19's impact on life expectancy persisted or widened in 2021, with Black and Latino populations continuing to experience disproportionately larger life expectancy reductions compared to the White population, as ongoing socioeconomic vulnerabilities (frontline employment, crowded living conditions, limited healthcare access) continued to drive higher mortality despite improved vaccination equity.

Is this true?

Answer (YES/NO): YES